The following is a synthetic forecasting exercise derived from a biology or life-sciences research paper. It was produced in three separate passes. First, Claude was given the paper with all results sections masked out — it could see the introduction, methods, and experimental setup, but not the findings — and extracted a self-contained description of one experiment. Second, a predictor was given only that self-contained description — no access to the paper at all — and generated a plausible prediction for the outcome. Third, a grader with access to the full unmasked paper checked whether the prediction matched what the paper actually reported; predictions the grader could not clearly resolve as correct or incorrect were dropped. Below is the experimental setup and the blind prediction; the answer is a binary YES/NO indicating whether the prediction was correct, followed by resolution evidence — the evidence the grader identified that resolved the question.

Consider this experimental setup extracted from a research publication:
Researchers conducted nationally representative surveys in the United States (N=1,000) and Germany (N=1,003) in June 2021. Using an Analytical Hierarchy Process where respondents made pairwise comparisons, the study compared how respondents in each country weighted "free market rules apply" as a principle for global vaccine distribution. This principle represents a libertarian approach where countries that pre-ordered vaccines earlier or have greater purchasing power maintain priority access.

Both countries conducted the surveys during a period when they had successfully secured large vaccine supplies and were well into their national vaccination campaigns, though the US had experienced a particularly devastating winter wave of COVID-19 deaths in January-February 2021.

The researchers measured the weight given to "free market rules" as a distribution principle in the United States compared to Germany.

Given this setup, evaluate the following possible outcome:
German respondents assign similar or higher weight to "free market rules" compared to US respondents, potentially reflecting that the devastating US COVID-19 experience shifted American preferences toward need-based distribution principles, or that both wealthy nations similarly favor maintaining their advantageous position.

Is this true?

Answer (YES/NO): NO